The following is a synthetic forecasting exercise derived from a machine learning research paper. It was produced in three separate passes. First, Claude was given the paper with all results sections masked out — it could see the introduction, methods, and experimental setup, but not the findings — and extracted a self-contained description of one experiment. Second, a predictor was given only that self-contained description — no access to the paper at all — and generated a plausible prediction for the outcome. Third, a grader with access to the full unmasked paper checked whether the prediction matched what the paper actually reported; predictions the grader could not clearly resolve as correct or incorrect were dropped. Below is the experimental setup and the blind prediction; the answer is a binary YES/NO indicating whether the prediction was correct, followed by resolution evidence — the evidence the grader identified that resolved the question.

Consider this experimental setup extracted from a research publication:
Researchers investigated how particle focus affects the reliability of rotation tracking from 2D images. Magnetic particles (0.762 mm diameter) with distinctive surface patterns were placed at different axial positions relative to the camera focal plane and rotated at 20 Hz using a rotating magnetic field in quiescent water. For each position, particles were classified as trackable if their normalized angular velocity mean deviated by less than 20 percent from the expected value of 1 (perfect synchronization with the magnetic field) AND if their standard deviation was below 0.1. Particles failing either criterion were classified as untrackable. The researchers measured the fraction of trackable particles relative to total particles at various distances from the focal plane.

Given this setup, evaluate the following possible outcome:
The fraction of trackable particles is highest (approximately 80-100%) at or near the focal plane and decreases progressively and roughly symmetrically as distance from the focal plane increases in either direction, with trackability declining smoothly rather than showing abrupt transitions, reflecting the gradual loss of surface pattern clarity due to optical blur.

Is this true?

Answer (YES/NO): NO